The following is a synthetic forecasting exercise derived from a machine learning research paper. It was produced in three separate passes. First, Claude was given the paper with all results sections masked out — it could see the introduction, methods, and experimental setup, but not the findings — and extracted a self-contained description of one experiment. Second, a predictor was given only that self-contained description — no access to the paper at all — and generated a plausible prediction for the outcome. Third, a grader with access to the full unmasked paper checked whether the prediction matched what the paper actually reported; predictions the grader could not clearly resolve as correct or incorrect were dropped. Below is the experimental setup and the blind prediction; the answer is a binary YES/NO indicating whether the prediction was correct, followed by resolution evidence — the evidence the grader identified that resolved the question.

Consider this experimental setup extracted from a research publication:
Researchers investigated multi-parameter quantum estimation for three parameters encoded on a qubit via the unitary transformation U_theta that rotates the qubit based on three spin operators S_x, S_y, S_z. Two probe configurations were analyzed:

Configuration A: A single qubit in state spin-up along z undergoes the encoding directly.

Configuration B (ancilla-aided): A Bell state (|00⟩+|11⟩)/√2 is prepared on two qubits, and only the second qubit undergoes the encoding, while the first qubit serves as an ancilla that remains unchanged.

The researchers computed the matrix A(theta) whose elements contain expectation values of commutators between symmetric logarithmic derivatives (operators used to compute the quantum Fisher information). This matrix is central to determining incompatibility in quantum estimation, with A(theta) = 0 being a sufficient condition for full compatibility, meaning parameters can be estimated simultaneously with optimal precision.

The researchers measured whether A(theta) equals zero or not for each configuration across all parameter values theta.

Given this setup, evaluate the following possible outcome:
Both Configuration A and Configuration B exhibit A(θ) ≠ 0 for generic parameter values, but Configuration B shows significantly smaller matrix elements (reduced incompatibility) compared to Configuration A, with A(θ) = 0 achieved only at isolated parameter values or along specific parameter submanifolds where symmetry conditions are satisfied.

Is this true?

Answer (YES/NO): NO